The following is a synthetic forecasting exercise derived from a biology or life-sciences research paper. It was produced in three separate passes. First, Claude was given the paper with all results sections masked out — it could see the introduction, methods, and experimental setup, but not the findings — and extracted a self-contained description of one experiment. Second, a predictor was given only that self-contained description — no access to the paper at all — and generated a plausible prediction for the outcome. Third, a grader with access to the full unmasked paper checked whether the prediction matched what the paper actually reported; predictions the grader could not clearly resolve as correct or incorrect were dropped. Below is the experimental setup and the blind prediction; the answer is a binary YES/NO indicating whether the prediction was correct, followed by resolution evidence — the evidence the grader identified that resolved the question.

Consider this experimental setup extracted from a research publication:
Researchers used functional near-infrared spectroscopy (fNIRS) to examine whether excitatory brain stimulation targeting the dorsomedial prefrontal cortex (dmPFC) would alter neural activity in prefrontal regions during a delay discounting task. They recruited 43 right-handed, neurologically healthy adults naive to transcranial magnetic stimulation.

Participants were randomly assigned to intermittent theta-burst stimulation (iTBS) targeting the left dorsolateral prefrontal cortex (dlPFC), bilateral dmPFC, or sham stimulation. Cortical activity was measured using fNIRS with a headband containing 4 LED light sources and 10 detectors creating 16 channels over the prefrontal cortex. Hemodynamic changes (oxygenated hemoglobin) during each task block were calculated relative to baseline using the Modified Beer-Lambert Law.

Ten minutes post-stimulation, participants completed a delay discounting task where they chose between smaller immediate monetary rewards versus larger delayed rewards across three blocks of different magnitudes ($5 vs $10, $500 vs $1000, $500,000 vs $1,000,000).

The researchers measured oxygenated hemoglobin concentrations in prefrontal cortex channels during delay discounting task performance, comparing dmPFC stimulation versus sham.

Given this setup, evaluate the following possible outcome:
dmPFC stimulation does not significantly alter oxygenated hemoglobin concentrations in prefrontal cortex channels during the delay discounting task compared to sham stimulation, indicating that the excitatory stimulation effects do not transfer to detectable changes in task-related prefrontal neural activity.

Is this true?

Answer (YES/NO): NO